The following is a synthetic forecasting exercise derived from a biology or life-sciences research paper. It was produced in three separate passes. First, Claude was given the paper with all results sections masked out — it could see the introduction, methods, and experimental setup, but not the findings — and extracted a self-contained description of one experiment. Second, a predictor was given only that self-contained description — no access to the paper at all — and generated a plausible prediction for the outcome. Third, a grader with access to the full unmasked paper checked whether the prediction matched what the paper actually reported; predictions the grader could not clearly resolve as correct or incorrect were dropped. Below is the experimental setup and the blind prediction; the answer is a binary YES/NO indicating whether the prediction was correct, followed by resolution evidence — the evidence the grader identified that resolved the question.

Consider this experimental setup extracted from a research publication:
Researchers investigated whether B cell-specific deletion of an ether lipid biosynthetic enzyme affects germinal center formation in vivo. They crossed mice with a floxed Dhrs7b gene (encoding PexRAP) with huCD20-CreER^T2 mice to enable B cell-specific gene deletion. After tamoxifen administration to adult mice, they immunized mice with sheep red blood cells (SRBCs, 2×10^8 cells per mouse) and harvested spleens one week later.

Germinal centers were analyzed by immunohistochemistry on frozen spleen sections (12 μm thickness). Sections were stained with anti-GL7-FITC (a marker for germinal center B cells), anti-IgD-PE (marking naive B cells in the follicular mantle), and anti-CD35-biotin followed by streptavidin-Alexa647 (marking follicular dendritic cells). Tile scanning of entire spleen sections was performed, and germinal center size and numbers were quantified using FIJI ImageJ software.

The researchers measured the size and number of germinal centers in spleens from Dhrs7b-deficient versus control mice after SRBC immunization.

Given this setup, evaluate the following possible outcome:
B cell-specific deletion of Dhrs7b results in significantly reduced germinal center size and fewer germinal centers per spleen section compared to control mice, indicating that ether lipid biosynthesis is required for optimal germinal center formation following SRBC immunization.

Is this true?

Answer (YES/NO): YES